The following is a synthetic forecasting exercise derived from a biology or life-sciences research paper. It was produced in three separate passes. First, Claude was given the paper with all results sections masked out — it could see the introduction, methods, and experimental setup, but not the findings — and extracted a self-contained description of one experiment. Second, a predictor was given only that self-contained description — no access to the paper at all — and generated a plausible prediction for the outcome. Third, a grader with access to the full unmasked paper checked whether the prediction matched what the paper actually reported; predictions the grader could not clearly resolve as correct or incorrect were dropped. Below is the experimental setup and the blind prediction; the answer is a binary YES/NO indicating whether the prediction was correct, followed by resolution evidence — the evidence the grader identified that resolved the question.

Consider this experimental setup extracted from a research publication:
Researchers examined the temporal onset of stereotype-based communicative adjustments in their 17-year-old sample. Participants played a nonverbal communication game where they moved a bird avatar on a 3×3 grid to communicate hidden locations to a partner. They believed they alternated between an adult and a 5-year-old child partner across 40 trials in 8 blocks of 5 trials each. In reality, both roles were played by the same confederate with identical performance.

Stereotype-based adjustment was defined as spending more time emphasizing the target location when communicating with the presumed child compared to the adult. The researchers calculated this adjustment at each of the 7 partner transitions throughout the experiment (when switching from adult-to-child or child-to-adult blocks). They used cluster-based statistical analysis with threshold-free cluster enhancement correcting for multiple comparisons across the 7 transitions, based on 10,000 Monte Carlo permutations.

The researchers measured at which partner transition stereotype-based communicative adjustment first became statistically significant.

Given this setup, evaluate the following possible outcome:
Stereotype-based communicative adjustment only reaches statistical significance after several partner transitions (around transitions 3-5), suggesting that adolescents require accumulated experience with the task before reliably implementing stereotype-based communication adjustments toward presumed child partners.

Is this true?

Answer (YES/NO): NO